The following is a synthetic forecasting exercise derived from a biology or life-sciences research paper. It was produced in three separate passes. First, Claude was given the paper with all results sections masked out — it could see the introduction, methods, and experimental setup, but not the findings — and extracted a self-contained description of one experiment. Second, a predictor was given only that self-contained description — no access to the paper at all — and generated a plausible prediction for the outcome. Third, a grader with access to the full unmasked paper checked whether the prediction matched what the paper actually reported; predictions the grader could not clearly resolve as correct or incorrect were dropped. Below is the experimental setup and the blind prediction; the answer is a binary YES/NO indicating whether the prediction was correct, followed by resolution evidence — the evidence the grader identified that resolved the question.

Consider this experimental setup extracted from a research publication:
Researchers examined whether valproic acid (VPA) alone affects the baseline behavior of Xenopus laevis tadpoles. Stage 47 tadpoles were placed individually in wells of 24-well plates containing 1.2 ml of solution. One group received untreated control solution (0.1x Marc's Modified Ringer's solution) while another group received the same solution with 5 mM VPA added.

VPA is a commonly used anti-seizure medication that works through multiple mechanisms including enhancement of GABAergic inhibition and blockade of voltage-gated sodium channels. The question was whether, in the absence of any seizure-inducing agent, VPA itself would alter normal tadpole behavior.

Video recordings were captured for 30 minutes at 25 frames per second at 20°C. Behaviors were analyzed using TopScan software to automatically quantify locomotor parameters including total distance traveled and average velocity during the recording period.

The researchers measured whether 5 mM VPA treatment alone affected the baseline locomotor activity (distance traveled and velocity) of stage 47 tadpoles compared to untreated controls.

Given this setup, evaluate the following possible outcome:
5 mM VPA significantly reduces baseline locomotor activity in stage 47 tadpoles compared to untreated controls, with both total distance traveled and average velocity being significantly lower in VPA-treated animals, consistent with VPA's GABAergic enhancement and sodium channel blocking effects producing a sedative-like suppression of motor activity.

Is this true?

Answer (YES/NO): NO